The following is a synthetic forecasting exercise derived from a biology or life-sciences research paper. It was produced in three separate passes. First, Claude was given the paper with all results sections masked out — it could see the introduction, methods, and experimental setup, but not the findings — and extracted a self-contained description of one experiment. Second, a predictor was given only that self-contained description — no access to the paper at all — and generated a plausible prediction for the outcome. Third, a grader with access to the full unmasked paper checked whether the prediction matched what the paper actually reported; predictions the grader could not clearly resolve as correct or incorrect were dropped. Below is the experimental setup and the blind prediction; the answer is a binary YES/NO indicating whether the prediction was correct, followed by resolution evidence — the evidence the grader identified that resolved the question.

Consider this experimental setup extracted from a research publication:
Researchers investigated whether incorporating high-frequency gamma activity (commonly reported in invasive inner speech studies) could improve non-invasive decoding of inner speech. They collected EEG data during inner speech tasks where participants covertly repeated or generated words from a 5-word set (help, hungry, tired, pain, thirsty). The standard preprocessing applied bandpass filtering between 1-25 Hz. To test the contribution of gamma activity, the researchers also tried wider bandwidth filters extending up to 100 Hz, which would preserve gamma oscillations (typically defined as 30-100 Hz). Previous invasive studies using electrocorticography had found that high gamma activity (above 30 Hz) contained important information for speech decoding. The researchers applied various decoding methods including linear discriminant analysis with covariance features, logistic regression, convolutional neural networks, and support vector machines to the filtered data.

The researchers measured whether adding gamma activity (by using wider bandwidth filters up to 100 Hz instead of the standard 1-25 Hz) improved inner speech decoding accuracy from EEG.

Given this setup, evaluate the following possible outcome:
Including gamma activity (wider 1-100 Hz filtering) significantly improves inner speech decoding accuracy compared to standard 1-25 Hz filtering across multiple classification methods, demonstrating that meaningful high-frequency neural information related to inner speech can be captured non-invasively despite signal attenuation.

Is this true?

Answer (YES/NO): NO